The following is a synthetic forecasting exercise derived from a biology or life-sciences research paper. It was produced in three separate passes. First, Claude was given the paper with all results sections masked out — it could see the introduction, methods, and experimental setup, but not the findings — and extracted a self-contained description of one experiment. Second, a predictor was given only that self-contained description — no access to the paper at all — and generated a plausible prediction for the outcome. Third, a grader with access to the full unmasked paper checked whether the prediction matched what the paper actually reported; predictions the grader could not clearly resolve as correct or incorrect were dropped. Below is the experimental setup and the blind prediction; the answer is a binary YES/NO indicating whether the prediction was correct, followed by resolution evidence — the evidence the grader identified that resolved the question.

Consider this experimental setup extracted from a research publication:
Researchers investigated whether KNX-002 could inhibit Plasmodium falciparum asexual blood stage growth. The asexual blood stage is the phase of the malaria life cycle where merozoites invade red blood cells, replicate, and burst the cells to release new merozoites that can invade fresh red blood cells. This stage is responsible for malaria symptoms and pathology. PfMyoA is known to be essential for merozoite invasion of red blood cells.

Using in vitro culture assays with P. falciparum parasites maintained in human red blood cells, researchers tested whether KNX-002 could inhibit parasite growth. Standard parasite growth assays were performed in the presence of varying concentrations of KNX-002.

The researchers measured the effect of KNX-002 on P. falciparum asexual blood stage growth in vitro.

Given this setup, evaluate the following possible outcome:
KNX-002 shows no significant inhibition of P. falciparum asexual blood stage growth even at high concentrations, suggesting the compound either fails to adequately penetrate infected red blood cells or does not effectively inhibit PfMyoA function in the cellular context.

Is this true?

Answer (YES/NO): NO